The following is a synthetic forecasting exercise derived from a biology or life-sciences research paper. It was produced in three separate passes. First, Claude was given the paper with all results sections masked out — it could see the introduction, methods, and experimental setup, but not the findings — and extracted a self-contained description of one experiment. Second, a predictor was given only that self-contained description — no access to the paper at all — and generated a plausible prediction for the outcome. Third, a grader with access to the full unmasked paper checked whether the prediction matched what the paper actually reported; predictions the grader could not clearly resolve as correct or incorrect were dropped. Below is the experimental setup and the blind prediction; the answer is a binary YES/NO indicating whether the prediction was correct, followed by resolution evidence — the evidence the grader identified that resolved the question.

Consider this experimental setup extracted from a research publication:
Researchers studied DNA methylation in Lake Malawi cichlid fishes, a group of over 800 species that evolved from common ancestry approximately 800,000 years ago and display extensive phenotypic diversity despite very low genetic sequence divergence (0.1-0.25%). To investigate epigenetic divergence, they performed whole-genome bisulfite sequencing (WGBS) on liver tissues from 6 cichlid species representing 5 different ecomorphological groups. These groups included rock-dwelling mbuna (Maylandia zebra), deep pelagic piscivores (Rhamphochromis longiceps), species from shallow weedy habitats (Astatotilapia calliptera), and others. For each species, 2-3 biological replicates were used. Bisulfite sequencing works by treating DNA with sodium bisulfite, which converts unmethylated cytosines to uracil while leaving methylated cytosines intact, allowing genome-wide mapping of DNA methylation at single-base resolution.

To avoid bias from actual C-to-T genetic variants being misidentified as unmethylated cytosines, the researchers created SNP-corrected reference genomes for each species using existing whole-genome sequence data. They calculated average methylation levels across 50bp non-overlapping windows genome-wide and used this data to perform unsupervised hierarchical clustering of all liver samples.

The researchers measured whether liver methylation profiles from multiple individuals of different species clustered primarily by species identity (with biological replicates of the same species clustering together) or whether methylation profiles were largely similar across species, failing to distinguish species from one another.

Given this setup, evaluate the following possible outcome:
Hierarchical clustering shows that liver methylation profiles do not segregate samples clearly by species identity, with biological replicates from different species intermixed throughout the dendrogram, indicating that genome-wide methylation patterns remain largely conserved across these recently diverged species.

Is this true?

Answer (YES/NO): NO